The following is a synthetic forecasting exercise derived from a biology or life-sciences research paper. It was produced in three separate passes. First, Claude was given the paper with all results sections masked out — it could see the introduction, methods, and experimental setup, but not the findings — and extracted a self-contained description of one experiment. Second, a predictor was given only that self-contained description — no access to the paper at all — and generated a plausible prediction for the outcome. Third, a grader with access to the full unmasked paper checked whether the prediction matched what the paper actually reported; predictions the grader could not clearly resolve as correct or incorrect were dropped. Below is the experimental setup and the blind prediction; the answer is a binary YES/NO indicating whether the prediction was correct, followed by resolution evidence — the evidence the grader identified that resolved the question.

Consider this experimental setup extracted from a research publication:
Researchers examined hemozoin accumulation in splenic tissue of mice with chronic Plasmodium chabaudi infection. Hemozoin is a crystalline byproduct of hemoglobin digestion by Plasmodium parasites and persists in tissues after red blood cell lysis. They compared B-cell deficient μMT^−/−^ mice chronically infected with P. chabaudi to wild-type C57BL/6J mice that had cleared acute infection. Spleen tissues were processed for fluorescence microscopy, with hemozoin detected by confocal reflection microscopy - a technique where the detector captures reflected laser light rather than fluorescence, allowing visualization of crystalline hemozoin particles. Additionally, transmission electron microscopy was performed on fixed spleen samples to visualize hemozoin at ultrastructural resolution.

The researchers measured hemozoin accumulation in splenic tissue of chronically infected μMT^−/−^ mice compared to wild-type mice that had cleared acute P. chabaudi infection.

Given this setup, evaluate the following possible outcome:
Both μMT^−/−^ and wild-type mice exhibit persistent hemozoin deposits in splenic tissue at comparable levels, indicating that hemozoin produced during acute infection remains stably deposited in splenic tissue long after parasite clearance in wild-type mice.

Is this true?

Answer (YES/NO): NO